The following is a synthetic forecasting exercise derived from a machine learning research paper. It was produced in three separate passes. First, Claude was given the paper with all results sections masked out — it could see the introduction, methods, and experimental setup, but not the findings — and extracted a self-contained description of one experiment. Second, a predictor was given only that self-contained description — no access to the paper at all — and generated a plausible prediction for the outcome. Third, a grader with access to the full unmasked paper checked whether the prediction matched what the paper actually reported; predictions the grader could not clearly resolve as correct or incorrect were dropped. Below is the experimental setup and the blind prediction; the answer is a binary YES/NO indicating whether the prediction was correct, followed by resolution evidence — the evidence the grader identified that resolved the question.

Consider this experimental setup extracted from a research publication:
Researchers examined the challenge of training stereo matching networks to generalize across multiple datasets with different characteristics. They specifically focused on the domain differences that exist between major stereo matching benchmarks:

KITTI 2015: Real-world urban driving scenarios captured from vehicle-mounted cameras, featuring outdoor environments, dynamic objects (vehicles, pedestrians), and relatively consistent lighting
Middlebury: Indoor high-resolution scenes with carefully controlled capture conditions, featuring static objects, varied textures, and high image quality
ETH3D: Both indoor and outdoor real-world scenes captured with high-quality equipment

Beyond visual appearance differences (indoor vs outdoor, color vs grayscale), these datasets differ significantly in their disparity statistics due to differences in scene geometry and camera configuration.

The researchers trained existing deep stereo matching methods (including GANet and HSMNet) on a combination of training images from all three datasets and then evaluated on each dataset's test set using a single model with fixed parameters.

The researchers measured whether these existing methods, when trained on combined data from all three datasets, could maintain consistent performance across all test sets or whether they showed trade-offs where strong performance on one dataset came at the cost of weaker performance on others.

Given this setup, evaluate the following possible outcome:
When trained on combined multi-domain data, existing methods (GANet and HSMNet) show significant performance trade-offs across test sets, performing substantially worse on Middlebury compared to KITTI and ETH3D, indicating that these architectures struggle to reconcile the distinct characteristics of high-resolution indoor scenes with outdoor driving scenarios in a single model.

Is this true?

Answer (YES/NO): NO